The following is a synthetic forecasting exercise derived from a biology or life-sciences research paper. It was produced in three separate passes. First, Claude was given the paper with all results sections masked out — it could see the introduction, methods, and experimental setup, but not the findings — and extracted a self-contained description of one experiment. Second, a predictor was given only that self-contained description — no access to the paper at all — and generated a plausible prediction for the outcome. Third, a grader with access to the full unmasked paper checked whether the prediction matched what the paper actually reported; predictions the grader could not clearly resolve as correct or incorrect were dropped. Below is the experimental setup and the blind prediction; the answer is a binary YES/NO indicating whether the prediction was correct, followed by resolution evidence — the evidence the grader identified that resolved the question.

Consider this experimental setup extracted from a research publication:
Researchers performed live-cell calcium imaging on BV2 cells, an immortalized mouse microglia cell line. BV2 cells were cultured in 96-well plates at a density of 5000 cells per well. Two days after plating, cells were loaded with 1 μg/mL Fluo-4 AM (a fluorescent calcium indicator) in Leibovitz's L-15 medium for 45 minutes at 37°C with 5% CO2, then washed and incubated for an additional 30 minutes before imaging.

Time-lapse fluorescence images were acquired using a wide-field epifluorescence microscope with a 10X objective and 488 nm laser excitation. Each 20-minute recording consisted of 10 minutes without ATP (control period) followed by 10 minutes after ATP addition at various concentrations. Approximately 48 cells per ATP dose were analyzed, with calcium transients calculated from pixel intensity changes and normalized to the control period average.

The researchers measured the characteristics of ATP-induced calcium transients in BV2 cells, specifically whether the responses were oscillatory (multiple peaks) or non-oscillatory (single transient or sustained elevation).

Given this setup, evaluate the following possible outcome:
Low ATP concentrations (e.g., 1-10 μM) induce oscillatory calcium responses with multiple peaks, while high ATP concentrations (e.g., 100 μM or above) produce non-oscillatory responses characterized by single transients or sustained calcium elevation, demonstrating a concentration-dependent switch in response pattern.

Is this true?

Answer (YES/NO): NO